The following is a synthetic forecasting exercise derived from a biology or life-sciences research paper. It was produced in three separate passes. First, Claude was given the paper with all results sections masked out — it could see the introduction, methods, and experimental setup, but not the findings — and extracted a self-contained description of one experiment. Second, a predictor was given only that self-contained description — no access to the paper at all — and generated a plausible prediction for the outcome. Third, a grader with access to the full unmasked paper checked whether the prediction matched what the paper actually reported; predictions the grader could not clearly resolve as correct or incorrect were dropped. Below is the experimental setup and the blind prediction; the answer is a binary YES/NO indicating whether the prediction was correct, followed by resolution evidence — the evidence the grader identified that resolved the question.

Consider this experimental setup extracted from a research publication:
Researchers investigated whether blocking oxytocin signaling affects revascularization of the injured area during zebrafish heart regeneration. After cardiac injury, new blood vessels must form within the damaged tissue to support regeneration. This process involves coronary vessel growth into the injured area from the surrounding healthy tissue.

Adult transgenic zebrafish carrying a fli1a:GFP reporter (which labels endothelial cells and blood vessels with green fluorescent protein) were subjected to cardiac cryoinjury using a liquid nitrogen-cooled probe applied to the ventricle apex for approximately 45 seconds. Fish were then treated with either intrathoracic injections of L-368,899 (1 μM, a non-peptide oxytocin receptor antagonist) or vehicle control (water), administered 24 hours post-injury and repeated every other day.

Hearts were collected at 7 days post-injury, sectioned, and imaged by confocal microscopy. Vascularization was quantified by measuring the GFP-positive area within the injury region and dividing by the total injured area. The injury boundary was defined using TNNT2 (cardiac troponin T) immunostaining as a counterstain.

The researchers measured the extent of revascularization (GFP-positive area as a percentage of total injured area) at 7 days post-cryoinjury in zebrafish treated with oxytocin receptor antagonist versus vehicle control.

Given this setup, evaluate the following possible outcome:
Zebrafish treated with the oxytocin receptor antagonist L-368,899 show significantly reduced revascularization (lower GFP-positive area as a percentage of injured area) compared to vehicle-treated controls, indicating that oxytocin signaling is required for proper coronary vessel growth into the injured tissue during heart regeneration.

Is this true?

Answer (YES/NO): YES